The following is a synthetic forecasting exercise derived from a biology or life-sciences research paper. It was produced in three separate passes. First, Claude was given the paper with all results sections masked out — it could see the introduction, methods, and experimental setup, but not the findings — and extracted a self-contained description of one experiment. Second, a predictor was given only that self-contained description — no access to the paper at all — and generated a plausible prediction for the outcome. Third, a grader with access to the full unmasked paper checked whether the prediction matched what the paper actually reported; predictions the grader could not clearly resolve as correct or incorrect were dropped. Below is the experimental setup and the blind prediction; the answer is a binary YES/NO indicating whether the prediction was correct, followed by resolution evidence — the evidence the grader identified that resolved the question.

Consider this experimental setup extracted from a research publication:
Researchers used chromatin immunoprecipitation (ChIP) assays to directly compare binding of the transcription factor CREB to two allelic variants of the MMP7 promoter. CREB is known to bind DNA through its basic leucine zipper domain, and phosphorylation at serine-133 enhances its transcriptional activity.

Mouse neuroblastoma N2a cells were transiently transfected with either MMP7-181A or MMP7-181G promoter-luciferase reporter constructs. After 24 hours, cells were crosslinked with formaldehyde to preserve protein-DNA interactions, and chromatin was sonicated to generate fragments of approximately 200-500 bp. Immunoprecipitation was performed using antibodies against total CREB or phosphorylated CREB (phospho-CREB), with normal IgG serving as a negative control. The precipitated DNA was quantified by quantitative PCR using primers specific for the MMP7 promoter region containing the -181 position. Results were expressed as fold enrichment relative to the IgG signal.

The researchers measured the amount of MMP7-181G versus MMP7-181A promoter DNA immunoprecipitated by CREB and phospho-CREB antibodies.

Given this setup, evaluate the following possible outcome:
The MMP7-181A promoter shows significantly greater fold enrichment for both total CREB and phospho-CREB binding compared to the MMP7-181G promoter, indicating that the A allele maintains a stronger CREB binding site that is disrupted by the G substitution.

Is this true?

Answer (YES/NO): NO